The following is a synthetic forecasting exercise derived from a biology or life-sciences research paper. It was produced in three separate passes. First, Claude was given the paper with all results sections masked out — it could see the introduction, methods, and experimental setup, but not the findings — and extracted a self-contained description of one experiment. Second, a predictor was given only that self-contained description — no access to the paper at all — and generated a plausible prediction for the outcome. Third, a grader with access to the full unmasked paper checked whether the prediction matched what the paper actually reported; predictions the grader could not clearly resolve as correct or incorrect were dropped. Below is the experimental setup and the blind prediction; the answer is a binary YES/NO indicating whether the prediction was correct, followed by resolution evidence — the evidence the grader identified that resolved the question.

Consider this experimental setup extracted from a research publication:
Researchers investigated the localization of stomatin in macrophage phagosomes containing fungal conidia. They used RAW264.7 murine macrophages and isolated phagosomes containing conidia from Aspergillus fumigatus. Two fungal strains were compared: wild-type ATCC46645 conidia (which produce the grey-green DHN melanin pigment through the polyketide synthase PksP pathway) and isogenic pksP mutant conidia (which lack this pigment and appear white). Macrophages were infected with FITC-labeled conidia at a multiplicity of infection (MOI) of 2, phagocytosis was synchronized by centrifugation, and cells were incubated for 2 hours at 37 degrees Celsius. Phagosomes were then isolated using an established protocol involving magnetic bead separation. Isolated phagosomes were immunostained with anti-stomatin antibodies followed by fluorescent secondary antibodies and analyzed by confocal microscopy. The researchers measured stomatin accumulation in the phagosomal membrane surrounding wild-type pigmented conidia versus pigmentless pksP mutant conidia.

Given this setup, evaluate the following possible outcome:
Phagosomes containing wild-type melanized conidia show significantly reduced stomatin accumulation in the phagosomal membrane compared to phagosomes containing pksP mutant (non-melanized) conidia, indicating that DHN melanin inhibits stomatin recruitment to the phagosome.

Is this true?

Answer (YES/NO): NO